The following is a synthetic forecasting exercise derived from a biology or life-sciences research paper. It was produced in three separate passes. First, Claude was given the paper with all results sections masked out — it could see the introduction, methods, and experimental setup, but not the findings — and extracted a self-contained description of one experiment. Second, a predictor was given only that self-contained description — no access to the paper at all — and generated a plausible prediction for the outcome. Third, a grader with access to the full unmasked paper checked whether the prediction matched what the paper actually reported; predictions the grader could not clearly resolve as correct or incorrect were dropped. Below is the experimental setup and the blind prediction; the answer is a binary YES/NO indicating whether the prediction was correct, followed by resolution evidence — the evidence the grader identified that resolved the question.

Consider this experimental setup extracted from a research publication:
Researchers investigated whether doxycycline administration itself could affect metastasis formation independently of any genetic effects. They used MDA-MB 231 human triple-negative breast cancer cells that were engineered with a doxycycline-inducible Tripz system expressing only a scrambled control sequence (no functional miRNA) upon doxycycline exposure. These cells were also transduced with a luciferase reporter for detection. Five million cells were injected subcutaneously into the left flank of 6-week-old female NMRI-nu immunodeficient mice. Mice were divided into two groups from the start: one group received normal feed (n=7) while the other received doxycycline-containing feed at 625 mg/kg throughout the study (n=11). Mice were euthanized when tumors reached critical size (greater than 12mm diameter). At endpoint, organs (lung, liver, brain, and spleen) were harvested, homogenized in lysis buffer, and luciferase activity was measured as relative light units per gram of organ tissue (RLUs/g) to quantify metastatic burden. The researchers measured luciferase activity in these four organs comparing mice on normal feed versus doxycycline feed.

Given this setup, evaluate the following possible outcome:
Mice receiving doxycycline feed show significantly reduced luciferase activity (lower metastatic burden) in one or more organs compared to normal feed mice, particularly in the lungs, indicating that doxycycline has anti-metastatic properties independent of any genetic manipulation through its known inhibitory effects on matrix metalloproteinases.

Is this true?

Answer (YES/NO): NO